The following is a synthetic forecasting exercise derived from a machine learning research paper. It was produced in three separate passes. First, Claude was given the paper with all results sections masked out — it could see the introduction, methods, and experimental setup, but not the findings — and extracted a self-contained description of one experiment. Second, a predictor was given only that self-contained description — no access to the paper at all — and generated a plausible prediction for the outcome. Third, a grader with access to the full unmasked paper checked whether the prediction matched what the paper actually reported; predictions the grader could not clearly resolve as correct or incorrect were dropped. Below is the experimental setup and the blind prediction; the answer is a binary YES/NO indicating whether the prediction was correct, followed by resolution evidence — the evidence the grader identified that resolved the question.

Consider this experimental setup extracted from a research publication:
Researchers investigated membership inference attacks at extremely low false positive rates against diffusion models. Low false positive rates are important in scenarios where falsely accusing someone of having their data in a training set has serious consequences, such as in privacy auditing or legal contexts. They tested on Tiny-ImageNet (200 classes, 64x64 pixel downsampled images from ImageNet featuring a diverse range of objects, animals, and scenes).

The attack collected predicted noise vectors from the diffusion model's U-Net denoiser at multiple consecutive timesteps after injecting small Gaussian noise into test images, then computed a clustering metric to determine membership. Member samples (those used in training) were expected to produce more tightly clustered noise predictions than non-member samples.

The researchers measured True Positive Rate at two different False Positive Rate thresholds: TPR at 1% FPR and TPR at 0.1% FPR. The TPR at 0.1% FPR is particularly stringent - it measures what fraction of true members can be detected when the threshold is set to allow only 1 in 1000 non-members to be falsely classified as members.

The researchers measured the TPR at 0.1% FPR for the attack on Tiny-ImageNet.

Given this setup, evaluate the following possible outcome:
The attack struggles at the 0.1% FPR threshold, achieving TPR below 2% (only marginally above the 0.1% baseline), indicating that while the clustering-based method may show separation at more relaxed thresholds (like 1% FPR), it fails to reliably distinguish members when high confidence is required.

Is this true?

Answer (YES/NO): YES